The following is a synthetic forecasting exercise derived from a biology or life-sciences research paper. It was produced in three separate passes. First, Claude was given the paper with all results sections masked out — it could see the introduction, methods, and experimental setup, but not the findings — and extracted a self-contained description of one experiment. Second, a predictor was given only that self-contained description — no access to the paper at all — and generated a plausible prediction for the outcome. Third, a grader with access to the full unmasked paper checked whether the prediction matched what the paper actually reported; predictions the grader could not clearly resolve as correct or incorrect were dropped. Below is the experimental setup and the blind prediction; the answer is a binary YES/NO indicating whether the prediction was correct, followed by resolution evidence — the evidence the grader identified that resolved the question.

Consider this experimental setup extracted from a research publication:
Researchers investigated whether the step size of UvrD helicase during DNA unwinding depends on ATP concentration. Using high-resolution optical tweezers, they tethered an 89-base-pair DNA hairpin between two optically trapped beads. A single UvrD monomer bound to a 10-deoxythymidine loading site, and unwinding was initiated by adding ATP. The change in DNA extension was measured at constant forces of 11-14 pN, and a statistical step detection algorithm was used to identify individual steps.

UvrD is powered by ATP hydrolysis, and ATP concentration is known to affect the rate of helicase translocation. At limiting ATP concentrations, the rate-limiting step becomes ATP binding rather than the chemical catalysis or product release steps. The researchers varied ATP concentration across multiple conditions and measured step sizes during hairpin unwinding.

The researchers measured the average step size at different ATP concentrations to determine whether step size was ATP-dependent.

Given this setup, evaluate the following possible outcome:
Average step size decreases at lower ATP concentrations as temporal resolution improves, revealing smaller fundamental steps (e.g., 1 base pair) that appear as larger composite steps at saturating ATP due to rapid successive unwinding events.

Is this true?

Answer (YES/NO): NO